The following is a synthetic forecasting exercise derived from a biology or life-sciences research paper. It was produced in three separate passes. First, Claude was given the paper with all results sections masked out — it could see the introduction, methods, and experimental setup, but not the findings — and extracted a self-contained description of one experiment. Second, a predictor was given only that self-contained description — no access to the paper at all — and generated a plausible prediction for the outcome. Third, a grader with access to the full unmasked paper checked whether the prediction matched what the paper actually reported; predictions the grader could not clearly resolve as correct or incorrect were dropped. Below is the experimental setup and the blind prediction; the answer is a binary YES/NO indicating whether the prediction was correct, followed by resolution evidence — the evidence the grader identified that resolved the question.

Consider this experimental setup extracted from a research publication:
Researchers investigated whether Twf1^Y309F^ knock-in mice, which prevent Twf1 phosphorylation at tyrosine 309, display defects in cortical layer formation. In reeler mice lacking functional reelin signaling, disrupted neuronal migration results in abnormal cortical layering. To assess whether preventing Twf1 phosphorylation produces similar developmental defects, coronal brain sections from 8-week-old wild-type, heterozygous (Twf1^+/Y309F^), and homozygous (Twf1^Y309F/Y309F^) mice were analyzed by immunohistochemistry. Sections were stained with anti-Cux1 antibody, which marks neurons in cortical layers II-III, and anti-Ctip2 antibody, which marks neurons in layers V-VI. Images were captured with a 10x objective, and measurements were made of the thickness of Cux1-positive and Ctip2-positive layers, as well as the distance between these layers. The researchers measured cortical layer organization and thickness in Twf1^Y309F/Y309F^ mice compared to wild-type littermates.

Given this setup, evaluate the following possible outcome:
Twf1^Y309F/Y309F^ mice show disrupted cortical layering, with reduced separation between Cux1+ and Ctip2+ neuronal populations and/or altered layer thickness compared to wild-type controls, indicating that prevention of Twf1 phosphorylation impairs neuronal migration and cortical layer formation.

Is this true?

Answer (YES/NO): NO